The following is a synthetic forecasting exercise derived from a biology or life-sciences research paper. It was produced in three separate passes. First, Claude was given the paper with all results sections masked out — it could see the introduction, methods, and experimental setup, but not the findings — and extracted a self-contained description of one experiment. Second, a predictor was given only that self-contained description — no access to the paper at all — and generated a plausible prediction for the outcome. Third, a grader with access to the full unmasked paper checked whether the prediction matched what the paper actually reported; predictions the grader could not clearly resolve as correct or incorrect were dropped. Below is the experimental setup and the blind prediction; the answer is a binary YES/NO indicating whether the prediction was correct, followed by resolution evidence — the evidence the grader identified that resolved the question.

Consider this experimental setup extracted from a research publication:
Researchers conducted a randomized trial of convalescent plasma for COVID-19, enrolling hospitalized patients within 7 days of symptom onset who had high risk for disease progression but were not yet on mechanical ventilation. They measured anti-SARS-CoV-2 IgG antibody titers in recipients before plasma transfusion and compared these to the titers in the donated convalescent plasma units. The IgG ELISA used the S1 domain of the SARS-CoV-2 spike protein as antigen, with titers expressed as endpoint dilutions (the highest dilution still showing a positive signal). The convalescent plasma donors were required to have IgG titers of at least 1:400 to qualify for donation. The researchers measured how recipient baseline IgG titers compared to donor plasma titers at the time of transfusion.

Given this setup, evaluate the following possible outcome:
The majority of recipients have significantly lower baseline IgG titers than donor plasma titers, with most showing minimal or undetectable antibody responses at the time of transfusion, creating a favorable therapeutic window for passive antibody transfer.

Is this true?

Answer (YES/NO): YES